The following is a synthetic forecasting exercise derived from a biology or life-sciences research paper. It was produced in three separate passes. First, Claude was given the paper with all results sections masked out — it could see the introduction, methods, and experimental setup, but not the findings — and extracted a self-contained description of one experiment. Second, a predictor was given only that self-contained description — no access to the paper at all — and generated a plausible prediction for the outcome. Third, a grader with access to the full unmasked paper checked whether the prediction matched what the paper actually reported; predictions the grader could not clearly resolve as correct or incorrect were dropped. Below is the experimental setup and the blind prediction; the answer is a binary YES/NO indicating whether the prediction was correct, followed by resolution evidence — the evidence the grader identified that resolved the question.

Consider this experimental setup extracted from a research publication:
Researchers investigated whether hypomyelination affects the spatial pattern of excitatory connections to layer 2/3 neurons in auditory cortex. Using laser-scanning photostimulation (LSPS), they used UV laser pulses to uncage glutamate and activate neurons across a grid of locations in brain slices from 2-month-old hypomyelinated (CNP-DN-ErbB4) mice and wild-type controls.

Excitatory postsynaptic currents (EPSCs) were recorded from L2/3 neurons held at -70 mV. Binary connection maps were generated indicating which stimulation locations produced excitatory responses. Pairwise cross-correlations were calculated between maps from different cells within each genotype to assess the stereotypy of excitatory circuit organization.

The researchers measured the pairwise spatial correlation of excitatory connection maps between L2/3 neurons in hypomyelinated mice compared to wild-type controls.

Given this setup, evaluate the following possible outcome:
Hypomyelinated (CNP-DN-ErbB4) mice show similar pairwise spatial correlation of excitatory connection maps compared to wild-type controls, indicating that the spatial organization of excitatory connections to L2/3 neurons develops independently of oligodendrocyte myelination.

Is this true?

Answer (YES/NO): NO